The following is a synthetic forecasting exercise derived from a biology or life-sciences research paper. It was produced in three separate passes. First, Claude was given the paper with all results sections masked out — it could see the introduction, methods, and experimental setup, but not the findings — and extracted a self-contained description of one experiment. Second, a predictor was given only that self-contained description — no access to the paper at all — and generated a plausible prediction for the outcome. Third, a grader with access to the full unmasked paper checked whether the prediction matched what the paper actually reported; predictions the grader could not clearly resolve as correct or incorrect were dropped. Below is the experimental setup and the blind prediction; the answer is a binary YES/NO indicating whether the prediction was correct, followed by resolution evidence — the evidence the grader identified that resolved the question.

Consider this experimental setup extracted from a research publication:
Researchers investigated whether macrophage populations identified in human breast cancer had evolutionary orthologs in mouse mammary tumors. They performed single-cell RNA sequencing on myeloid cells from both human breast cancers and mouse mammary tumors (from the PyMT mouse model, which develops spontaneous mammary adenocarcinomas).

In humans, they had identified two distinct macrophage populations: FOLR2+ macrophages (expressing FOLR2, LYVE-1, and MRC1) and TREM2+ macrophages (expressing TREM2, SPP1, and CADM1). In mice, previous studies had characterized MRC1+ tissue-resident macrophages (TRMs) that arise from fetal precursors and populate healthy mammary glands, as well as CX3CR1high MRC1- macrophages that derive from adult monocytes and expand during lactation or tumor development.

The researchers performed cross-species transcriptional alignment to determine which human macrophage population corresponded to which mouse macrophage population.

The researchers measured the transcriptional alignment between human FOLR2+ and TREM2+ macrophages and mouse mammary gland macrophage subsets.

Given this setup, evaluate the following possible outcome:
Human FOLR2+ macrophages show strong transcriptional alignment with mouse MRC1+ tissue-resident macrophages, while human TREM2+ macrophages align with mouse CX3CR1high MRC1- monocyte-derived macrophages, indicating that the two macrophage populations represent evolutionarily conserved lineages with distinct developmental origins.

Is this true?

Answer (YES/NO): YES